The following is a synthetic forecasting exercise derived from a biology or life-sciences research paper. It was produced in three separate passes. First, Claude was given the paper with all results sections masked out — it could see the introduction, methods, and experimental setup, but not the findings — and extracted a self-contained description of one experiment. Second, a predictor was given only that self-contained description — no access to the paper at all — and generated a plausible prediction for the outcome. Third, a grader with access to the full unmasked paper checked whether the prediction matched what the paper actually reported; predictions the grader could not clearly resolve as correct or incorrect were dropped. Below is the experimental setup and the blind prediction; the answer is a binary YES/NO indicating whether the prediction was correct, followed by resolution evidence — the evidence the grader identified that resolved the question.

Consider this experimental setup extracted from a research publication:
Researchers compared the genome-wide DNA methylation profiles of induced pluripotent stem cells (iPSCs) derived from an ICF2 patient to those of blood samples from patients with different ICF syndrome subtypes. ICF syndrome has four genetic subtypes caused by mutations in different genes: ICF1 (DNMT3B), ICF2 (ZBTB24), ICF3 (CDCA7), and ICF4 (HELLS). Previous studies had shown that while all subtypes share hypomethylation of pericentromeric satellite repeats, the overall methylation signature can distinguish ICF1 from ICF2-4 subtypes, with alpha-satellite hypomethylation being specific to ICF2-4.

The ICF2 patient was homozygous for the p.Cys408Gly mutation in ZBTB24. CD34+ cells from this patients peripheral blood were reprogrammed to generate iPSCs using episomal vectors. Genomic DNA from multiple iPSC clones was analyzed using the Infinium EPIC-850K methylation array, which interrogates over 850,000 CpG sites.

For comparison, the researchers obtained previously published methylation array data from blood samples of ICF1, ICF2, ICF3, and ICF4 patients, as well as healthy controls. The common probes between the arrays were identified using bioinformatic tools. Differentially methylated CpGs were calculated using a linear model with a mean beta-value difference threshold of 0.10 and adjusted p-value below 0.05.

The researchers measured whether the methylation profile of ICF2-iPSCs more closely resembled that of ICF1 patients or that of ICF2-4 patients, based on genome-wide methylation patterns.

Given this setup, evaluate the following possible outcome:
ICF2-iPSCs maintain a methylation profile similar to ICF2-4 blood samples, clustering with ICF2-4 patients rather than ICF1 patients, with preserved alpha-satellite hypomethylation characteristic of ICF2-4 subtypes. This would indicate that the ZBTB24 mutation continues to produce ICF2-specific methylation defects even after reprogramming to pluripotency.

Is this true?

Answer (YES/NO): YES